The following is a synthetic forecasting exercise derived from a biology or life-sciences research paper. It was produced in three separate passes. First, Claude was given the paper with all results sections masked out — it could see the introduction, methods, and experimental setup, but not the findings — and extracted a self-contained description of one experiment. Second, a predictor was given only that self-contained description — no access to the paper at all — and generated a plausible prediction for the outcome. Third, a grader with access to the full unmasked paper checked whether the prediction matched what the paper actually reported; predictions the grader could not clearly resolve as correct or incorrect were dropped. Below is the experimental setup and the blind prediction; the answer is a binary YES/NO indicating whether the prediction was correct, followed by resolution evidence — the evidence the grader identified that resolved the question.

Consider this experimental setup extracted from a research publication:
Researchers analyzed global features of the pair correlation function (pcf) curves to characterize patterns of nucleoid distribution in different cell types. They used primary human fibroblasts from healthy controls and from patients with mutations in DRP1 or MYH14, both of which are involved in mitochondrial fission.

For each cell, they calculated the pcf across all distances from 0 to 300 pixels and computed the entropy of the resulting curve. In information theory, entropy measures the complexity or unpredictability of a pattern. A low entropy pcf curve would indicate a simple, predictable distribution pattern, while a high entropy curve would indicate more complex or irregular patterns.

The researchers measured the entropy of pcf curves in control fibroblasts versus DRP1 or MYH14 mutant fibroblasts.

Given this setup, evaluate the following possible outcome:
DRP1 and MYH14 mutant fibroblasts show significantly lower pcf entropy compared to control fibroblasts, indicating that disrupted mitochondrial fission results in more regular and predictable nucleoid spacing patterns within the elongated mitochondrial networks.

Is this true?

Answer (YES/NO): NO